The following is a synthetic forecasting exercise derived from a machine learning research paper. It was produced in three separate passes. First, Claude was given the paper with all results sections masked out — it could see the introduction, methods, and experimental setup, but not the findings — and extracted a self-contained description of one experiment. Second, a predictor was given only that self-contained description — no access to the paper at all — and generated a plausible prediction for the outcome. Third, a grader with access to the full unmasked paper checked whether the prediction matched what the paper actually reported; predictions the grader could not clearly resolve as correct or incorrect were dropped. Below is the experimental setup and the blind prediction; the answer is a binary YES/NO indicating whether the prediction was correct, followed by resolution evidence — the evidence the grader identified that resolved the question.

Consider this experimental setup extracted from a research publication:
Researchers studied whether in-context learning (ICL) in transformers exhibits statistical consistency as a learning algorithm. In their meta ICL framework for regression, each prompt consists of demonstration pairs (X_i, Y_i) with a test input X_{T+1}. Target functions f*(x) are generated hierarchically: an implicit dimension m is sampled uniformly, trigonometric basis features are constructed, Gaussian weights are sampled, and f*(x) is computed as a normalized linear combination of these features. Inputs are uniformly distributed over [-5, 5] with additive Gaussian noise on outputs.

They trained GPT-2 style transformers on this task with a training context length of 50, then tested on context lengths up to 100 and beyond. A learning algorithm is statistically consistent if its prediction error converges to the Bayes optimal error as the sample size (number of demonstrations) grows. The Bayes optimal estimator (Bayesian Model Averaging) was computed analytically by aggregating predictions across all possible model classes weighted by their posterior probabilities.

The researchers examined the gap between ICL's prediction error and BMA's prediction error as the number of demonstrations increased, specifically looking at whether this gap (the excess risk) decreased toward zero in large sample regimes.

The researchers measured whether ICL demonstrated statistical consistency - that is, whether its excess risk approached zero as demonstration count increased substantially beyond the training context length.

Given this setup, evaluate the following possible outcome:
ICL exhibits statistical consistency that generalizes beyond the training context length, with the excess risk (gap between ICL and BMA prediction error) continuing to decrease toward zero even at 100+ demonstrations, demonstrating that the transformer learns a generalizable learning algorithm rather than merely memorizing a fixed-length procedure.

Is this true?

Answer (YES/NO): NO